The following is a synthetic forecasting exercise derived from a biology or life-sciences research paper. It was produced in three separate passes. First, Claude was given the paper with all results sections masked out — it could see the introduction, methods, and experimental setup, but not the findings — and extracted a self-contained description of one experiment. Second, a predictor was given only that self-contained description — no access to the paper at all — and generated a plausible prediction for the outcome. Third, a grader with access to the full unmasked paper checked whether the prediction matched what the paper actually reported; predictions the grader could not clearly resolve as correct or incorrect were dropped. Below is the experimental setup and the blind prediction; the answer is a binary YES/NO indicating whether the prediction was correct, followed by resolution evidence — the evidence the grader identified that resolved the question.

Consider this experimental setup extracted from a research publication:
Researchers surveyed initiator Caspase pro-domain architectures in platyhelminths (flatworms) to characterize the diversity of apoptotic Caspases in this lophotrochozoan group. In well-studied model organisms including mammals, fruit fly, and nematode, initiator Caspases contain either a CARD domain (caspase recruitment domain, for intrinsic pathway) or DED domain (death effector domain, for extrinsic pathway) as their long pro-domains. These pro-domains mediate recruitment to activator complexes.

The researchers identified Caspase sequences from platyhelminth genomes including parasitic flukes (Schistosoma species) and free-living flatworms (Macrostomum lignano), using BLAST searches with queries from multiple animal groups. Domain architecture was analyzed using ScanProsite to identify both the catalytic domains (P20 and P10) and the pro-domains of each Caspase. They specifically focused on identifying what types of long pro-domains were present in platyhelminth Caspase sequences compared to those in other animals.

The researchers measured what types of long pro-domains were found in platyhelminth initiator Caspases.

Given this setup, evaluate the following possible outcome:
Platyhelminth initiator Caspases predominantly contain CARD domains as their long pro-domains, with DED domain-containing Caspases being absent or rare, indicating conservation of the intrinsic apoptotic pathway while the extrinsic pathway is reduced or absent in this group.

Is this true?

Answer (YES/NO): NO